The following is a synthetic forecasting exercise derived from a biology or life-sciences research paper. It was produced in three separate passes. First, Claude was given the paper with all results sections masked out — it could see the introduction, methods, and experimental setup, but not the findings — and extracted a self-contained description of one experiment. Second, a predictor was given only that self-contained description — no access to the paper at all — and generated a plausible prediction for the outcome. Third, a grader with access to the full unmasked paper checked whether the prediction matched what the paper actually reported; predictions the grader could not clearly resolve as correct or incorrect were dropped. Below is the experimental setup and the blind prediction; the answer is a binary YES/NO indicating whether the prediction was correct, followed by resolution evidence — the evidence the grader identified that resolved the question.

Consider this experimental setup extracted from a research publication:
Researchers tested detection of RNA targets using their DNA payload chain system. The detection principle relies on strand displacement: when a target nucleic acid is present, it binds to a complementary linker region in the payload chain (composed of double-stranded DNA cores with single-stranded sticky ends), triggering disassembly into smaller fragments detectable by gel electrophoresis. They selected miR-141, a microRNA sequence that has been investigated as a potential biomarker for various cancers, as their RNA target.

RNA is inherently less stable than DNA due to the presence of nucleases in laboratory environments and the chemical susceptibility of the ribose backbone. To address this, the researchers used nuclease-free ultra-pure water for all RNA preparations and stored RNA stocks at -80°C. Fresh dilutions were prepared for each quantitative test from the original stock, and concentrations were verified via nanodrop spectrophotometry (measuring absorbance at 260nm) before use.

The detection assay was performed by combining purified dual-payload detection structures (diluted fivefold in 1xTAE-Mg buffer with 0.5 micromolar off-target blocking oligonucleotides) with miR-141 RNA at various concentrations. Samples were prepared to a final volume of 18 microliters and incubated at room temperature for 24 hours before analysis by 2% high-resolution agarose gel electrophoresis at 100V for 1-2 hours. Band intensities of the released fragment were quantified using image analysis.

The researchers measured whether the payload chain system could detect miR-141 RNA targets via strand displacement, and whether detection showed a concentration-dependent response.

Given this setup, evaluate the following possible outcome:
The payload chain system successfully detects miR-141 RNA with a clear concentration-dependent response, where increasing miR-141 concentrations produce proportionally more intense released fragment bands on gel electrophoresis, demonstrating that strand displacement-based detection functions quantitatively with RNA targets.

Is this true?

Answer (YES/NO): YES